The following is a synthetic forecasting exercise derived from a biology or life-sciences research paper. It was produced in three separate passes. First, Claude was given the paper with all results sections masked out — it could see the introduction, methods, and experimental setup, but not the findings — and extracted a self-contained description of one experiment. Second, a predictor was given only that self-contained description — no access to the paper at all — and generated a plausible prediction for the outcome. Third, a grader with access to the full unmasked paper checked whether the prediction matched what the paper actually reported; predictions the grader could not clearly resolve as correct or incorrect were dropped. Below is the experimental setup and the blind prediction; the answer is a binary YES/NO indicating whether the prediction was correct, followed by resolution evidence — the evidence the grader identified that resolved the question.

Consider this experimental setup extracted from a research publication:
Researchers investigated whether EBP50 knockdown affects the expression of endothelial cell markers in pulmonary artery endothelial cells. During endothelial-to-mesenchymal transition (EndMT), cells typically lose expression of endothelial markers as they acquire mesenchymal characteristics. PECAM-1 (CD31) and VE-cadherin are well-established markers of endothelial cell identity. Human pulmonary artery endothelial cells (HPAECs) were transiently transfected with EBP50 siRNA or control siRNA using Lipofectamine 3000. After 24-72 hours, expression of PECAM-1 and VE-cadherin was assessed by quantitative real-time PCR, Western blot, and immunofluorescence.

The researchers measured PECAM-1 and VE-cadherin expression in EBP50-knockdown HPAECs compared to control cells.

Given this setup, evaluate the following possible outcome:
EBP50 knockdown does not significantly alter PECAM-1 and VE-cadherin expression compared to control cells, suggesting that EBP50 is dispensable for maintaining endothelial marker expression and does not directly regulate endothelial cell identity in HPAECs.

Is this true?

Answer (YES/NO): YES